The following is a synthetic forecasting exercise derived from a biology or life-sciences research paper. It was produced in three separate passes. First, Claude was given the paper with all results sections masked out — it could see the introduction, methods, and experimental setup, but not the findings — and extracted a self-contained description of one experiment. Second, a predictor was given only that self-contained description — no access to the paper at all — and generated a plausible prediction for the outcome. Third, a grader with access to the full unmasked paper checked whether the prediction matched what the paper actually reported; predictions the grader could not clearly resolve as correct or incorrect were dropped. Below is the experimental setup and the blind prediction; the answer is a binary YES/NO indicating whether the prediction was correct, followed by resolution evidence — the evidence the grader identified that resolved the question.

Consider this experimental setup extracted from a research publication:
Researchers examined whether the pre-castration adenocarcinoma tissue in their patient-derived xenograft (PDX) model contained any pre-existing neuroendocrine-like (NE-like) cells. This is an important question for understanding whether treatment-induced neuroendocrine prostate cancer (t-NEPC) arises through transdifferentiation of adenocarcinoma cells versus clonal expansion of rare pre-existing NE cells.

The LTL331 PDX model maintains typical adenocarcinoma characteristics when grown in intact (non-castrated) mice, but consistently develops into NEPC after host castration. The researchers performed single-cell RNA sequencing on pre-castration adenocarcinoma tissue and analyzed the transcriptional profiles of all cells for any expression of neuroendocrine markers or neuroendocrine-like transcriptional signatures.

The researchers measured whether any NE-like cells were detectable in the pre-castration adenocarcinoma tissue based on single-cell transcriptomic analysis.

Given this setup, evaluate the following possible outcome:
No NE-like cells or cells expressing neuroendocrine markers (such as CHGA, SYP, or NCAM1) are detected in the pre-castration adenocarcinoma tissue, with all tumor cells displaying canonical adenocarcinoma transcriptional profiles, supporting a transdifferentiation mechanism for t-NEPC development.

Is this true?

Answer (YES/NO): YES